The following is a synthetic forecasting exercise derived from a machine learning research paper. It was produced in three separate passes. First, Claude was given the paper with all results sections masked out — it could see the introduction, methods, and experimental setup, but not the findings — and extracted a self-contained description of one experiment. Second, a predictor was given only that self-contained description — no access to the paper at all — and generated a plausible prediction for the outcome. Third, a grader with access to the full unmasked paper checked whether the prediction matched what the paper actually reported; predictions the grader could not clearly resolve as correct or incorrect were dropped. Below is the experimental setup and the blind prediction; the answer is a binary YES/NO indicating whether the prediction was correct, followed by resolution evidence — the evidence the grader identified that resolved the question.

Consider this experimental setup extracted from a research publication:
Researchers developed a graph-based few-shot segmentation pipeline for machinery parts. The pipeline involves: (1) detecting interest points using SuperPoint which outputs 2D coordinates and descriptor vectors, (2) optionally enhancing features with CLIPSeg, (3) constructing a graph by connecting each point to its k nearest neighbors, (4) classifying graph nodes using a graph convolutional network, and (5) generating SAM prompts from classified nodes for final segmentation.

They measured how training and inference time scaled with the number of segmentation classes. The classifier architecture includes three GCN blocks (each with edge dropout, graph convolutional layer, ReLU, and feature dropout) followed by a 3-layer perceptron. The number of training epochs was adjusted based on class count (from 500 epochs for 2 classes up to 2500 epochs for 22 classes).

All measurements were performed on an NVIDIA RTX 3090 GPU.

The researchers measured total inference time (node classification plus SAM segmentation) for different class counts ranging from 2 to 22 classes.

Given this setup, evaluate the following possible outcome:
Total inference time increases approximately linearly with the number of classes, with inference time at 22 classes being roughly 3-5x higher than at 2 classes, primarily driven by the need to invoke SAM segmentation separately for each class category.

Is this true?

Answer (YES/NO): NO